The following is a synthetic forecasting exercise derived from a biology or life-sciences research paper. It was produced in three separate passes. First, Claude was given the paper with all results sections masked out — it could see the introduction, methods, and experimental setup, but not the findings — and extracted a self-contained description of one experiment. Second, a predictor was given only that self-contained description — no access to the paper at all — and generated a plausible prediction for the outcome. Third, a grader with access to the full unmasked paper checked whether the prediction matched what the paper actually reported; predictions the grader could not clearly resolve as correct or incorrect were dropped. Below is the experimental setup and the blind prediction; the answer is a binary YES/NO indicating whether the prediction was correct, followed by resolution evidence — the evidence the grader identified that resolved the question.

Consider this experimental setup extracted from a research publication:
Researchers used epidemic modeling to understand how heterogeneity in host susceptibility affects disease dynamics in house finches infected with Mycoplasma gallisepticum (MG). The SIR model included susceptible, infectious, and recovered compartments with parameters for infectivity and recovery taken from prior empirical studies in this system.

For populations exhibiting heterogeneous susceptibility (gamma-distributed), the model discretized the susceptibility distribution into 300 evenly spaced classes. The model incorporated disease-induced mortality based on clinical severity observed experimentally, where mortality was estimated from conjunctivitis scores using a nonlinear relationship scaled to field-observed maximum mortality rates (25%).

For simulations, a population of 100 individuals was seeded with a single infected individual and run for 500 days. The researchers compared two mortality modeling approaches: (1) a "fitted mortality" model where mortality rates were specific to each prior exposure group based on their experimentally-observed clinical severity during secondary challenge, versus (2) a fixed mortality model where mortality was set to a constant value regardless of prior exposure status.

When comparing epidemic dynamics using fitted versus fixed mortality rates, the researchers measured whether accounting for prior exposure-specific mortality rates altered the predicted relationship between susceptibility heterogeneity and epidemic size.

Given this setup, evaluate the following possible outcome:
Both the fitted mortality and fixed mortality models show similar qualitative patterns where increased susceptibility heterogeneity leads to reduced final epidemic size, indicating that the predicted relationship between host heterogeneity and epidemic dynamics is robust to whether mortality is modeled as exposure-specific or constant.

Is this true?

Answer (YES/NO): YES